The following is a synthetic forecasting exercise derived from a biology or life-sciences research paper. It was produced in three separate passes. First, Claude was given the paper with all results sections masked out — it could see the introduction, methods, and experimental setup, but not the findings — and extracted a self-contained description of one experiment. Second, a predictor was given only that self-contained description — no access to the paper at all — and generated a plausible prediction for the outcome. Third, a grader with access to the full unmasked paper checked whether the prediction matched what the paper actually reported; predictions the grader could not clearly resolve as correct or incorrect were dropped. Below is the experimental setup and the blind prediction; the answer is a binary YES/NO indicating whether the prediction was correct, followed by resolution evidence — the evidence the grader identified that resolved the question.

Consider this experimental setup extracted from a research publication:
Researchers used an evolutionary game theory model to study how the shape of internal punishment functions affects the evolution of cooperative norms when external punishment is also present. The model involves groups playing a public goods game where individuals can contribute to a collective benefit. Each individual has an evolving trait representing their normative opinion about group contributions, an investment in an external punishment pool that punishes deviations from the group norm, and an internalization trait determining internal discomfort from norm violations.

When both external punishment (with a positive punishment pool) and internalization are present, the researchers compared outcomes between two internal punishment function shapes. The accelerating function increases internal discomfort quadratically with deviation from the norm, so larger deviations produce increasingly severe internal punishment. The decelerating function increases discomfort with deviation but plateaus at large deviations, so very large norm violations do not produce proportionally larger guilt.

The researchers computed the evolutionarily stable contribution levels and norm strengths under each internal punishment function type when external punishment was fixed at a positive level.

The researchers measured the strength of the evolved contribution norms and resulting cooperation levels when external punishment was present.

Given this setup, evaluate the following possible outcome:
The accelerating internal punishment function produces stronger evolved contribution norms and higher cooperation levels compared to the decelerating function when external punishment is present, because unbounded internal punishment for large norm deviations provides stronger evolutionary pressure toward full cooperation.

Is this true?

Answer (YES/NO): YES